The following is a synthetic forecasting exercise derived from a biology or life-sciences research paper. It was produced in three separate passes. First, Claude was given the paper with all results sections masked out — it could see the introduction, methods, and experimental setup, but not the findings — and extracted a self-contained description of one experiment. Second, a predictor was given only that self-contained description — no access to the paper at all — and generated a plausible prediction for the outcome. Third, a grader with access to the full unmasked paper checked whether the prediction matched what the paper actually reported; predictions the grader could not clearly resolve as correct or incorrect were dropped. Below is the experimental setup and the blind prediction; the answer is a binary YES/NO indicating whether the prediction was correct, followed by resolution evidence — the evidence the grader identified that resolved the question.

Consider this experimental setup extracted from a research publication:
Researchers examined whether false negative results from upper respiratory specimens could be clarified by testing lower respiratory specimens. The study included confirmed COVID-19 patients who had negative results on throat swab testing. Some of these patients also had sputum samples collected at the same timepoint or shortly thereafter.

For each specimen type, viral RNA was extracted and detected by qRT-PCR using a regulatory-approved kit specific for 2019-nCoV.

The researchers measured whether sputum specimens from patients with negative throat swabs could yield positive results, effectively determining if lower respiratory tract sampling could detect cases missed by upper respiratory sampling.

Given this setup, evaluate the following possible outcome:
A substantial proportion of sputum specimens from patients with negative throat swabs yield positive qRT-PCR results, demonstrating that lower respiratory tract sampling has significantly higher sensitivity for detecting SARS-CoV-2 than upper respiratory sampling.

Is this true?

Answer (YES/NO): YES